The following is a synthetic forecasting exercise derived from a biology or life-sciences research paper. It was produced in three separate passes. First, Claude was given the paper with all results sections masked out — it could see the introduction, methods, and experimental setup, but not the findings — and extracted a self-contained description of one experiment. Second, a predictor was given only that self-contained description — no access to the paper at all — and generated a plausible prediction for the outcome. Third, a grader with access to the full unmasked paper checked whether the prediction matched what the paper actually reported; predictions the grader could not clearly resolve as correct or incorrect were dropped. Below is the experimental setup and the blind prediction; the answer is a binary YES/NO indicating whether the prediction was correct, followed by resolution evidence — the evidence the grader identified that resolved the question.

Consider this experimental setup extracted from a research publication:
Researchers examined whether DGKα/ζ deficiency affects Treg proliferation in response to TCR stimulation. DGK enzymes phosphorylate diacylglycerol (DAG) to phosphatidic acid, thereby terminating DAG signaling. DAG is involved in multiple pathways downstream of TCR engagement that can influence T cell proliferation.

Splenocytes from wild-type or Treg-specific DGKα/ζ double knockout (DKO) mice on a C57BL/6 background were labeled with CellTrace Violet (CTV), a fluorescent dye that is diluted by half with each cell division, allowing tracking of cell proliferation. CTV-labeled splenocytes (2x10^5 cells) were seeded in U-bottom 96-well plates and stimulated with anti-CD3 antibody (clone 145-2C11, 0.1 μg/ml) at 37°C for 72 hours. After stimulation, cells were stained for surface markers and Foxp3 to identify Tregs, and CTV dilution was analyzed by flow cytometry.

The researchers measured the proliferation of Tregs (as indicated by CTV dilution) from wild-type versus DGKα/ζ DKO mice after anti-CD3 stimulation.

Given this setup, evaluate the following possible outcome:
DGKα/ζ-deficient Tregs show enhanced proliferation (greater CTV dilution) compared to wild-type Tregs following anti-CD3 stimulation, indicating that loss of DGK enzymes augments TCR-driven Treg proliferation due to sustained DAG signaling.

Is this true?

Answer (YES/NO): YES